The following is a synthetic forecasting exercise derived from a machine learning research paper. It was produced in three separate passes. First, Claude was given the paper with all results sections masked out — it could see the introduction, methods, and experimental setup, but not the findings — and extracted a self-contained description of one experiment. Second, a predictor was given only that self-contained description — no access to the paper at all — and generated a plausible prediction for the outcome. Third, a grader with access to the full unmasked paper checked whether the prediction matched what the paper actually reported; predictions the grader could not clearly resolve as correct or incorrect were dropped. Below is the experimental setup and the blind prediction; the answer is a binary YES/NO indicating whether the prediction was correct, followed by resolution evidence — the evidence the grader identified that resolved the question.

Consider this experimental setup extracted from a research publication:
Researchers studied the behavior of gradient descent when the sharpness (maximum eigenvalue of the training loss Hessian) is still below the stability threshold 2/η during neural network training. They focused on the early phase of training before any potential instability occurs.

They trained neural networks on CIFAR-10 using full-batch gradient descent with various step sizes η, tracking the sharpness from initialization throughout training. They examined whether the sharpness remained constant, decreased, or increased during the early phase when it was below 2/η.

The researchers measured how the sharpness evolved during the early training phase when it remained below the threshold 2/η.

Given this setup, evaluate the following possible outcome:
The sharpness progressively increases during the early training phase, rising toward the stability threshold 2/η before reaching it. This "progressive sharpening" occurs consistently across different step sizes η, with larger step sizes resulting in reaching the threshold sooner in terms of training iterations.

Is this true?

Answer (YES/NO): YES